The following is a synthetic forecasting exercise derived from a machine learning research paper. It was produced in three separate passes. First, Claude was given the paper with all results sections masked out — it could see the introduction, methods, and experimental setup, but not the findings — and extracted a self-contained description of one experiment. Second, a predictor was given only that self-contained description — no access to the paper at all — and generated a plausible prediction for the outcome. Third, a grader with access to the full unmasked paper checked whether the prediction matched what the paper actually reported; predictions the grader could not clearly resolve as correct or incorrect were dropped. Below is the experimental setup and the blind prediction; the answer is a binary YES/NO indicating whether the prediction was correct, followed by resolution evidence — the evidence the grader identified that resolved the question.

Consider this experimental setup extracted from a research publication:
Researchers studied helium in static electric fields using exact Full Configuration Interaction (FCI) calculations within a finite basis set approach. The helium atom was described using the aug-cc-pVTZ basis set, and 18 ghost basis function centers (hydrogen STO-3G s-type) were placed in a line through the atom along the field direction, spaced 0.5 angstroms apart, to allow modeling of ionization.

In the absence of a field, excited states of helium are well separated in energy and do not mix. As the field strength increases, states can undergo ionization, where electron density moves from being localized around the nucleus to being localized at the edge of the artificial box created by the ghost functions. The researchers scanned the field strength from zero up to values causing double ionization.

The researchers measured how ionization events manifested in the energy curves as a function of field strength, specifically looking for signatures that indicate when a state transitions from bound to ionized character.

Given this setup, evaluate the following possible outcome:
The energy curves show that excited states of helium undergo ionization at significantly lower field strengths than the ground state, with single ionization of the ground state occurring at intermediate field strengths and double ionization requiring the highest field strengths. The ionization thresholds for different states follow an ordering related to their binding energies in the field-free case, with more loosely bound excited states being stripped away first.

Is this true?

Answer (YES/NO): YES